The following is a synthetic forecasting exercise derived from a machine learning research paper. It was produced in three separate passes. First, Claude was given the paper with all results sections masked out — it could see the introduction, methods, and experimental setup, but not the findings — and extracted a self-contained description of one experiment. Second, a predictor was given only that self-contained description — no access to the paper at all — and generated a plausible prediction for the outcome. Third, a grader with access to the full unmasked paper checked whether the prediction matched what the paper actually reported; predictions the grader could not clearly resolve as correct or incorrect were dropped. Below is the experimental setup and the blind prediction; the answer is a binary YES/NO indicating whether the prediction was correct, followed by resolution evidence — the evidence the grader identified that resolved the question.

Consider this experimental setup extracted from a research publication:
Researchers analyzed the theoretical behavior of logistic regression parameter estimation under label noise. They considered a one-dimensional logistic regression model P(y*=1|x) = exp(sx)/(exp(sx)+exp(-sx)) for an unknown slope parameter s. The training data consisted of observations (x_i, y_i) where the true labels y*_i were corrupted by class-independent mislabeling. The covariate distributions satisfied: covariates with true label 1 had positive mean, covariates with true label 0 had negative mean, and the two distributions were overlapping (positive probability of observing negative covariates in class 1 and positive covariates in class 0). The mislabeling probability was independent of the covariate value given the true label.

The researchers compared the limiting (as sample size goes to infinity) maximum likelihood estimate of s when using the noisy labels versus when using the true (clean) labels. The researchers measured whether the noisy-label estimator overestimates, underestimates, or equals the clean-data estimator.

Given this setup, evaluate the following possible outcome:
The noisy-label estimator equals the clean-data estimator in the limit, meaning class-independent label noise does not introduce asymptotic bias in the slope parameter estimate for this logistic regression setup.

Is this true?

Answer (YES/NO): NO